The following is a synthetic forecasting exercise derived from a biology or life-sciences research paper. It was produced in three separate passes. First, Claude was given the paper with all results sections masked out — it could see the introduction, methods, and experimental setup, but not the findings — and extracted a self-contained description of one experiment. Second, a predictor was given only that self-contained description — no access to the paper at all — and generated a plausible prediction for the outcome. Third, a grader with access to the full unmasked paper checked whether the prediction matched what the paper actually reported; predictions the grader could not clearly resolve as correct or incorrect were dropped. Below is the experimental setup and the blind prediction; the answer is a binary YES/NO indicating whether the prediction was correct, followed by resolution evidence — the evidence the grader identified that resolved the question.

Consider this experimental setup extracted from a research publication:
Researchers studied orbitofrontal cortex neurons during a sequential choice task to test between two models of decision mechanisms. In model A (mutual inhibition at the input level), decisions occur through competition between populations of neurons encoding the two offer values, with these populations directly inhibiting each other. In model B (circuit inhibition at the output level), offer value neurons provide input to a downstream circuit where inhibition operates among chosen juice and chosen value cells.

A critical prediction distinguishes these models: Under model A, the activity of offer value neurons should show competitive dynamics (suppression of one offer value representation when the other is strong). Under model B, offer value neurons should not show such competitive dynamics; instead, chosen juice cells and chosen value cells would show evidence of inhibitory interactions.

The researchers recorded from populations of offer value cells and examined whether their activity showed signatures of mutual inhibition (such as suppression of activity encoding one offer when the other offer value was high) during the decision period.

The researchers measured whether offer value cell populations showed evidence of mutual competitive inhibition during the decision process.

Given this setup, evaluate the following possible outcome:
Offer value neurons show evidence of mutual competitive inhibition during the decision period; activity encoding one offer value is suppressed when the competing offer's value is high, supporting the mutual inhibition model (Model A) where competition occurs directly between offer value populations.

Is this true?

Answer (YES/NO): NO